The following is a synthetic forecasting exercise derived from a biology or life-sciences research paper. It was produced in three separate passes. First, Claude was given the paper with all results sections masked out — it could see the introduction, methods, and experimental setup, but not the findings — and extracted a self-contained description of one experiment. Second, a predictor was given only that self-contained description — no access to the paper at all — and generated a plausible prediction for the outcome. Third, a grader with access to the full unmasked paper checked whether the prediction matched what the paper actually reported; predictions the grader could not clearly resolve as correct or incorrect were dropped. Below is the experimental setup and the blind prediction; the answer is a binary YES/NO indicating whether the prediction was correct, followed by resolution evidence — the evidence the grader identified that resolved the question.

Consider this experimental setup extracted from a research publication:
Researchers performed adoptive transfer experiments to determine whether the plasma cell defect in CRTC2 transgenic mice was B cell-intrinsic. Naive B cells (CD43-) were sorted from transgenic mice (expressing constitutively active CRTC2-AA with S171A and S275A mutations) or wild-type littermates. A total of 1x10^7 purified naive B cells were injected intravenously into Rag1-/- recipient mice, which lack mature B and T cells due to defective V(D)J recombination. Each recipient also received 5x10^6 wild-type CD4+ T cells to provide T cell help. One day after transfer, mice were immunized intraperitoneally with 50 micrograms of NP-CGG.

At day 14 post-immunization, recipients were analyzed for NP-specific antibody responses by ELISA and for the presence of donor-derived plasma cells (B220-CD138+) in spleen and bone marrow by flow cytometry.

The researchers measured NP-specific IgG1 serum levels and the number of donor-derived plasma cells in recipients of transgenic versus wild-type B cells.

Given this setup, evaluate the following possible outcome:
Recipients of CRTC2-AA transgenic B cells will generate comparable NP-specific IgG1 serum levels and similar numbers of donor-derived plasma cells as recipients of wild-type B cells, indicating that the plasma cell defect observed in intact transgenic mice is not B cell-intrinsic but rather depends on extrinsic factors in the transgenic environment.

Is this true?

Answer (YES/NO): NO